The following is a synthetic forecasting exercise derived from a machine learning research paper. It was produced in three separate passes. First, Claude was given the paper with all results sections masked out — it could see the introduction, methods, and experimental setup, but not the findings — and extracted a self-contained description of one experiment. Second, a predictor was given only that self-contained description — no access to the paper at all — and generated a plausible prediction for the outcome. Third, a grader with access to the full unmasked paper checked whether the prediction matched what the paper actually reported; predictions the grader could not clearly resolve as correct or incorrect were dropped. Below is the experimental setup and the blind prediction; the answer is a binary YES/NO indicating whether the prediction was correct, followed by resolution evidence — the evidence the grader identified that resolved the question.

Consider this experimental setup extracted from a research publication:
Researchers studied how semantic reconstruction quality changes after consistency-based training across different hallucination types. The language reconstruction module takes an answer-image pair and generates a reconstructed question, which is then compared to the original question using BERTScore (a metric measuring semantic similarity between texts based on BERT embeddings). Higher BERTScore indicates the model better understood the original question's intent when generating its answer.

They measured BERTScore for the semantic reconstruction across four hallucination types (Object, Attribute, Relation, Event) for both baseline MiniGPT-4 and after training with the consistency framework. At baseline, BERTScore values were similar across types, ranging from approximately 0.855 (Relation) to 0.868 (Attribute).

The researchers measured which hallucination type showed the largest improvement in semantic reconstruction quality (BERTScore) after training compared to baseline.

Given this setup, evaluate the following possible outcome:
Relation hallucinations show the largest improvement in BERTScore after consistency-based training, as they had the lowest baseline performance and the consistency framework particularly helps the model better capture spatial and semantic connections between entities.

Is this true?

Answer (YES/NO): NO